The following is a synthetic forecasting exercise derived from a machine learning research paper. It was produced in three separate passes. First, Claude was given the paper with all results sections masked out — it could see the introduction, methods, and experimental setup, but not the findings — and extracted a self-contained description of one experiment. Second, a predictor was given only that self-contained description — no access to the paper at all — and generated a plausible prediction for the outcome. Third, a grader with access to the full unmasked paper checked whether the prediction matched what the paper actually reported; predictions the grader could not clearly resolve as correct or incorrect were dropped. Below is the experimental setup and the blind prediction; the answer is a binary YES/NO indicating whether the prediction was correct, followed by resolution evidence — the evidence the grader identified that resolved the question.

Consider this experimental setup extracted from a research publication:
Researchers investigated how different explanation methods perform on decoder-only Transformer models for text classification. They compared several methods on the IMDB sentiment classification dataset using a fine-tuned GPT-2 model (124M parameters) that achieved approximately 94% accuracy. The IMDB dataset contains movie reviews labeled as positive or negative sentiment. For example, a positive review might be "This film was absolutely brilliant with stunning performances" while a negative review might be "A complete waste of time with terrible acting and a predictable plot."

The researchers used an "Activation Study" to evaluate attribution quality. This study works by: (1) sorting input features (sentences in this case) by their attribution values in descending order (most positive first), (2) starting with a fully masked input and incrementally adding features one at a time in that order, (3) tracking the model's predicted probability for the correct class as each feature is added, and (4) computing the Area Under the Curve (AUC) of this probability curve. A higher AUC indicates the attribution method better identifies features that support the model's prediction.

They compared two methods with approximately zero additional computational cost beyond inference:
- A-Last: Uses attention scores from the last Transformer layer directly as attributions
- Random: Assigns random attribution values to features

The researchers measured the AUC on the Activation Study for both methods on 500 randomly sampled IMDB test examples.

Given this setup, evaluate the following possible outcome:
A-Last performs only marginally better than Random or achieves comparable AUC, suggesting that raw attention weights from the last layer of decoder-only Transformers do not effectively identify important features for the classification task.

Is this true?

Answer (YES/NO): YES